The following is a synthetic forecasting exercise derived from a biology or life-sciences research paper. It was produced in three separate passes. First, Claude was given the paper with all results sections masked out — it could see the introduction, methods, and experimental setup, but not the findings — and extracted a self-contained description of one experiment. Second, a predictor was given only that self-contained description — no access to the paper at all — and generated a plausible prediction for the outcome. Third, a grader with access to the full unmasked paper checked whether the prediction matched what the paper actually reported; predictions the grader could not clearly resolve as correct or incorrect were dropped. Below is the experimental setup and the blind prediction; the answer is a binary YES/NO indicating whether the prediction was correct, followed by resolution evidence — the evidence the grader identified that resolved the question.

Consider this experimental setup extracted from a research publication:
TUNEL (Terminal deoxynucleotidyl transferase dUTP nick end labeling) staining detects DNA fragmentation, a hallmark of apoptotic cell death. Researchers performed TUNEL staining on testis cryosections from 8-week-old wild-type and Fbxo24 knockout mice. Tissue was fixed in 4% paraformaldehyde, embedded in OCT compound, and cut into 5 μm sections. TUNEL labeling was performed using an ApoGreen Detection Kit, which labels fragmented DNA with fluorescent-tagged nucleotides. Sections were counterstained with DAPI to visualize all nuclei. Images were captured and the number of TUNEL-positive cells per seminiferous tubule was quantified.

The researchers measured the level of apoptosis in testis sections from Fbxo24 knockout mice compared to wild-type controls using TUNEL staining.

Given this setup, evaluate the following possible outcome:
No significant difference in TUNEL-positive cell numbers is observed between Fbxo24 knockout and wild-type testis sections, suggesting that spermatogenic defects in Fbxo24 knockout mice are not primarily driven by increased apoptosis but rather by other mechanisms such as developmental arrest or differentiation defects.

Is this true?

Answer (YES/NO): NO